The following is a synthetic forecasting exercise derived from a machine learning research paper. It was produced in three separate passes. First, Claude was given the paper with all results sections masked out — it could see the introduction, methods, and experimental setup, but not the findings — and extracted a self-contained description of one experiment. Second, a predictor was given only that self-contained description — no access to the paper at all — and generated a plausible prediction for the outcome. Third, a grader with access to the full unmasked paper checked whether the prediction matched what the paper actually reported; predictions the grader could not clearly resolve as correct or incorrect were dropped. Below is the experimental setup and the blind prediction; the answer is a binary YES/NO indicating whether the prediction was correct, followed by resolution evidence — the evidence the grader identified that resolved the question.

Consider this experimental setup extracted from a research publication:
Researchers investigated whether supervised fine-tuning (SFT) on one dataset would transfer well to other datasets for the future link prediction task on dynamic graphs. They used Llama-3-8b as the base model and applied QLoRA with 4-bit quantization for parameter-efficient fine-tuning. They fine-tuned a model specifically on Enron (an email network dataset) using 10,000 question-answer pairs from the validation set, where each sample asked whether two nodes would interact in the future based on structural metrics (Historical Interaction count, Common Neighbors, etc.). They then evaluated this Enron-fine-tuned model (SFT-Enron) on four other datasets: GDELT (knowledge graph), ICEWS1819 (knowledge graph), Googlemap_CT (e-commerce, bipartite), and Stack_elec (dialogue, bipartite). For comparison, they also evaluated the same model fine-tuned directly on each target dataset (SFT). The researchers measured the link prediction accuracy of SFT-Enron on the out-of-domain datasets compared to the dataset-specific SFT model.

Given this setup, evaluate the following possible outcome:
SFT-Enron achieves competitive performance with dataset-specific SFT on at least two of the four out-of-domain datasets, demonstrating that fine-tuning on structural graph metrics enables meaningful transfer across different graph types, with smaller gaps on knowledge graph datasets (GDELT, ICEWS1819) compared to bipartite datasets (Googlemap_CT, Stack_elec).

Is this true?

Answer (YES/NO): NO